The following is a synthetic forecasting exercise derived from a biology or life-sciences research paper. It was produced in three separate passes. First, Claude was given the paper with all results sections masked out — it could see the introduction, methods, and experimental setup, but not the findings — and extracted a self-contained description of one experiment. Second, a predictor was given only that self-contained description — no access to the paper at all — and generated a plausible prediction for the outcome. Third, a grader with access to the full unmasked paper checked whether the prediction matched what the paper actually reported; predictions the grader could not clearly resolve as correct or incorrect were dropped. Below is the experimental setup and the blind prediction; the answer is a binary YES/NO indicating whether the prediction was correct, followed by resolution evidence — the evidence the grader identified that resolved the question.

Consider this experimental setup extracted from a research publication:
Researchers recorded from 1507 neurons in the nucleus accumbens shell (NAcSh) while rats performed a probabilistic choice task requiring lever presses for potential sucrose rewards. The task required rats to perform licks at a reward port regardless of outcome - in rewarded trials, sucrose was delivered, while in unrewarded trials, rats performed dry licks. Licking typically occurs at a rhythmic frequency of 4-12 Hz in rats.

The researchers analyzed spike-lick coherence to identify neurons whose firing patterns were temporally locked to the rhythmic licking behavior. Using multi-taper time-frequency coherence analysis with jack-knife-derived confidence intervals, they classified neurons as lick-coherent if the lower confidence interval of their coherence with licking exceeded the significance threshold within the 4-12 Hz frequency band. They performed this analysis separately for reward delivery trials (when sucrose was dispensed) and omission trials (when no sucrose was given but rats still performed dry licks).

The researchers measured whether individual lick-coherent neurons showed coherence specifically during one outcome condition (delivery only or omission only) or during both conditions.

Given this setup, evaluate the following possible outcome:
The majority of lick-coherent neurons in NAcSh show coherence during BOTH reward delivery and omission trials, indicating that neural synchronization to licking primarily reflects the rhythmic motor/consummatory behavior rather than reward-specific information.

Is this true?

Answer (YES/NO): NO